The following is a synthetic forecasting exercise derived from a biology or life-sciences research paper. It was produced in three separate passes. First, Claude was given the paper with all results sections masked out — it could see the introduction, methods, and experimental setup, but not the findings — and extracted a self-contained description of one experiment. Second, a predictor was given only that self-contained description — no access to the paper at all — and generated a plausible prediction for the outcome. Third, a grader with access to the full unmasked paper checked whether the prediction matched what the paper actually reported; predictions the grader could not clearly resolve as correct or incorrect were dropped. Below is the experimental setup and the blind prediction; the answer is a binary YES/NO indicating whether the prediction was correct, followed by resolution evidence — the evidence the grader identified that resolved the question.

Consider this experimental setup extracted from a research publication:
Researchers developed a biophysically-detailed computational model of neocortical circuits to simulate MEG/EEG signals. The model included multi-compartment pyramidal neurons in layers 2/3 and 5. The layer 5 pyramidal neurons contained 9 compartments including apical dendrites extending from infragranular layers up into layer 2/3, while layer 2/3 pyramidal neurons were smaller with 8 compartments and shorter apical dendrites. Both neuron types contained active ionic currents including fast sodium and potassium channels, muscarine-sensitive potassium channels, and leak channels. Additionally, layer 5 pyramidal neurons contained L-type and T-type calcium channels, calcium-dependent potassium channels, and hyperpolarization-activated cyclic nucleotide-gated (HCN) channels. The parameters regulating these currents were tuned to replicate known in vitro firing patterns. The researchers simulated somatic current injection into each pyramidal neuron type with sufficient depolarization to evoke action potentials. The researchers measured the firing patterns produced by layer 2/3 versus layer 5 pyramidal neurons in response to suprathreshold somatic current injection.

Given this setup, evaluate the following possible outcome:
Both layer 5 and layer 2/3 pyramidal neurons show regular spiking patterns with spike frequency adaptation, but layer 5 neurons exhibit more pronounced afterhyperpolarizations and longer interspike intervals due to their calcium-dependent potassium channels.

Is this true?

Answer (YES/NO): NO